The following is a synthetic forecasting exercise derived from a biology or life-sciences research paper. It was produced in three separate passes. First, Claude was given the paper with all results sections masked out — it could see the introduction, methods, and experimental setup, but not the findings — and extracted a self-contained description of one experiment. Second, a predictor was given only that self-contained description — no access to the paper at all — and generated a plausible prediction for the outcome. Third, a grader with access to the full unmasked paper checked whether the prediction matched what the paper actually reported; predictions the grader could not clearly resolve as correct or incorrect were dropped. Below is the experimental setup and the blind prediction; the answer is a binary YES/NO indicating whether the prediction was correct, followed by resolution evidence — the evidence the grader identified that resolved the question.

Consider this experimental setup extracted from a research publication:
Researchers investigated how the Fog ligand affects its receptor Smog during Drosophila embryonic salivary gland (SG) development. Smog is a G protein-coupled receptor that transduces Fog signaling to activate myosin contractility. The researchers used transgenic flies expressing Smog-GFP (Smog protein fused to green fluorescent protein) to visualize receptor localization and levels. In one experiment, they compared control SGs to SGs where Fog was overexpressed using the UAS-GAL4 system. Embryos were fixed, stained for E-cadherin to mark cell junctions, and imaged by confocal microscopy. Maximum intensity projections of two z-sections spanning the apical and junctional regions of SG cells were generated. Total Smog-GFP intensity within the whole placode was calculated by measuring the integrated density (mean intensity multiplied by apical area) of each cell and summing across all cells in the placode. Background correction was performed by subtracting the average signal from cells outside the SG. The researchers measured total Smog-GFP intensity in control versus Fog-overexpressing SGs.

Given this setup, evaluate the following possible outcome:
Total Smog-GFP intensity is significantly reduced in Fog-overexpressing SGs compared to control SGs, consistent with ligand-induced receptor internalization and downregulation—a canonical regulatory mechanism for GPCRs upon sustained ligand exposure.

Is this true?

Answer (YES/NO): NO